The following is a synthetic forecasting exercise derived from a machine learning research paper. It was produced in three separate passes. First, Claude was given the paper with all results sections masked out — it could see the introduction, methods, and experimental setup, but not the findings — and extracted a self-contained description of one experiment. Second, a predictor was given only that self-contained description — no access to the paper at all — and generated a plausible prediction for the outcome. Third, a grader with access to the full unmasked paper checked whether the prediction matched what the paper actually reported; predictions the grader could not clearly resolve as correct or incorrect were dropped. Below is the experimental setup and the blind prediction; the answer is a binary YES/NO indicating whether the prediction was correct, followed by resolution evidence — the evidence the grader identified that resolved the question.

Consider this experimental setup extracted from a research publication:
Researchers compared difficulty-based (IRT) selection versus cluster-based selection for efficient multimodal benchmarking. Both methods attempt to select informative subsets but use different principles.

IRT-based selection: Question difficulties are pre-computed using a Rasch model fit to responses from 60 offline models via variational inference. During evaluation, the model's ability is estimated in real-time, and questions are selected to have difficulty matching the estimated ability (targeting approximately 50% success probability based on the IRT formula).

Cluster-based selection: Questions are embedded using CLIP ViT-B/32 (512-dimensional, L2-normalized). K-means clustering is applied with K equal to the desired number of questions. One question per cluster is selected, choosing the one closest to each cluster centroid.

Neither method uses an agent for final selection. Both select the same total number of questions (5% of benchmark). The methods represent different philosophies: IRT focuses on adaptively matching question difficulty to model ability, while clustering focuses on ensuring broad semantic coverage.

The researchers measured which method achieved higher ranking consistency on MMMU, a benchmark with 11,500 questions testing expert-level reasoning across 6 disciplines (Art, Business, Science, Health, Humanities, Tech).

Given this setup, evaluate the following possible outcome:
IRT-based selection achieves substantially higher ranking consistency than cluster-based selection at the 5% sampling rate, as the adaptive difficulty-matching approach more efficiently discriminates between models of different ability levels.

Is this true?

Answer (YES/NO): NO